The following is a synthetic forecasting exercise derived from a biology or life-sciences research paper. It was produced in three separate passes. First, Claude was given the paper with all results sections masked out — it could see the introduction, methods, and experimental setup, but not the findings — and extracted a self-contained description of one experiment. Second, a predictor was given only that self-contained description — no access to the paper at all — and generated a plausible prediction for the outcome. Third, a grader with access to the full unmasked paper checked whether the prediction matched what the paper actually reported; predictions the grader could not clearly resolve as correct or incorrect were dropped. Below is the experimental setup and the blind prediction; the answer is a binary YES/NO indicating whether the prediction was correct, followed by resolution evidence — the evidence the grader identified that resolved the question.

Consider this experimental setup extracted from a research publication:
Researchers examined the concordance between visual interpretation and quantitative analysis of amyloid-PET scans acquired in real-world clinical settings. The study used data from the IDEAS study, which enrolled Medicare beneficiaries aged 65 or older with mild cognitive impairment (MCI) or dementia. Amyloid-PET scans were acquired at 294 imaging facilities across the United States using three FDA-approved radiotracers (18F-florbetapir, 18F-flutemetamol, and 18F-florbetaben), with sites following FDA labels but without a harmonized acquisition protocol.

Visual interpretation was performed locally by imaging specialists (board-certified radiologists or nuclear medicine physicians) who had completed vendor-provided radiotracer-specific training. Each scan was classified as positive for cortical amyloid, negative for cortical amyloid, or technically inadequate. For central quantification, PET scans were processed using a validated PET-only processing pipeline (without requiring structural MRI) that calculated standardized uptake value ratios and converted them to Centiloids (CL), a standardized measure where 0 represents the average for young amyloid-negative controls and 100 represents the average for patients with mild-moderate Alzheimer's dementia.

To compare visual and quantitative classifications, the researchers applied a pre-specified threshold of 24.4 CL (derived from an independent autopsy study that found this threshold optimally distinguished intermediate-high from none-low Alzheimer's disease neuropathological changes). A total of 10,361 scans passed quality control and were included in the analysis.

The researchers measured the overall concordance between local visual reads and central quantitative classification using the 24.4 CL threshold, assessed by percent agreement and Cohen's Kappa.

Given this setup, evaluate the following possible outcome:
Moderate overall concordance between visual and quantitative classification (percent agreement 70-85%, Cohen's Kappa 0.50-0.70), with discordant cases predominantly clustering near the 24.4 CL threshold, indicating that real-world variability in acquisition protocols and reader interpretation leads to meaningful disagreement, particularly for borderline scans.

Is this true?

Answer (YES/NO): NO